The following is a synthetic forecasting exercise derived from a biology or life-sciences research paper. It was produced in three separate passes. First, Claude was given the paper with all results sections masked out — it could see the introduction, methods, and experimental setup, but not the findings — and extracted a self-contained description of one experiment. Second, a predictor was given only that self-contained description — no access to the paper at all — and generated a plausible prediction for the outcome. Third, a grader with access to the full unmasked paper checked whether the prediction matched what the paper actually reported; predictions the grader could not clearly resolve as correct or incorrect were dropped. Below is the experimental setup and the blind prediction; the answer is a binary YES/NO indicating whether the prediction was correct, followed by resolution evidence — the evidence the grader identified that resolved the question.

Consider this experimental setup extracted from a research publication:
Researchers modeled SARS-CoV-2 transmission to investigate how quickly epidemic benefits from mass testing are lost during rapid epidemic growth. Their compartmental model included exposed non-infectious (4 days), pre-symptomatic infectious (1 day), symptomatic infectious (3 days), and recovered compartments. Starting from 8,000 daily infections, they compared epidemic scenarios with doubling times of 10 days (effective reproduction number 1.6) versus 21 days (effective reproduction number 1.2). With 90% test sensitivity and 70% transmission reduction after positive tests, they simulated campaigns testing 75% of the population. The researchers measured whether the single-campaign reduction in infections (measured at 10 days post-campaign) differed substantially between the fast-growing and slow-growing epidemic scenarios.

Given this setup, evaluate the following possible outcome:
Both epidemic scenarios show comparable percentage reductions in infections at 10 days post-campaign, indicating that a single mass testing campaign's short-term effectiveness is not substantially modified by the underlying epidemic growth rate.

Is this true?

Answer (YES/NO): YES